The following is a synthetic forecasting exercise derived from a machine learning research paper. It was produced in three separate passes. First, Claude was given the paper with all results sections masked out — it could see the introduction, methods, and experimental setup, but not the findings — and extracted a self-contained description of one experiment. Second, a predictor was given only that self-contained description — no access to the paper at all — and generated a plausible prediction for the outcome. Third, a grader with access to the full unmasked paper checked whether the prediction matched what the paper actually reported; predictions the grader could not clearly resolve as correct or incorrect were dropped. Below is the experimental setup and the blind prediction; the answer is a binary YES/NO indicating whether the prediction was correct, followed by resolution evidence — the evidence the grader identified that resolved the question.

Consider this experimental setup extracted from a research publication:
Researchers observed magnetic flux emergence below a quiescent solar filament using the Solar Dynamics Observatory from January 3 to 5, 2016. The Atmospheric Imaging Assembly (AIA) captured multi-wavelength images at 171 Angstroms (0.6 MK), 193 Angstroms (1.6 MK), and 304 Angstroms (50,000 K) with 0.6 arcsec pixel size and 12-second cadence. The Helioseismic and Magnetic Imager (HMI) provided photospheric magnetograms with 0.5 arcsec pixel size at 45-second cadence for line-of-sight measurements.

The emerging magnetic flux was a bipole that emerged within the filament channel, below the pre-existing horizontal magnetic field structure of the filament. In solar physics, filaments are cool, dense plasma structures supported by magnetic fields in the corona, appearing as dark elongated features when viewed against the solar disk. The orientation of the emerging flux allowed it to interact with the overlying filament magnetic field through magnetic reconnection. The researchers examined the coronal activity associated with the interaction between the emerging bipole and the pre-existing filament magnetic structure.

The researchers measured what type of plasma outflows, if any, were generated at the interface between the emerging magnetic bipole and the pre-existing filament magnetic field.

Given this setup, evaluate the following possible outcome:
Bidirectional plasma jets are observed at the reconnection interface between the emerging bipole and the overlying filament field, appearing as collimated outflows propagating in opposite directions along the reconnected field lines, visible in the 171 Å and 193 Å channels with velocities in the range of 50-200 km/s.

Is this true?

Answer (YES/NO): YES